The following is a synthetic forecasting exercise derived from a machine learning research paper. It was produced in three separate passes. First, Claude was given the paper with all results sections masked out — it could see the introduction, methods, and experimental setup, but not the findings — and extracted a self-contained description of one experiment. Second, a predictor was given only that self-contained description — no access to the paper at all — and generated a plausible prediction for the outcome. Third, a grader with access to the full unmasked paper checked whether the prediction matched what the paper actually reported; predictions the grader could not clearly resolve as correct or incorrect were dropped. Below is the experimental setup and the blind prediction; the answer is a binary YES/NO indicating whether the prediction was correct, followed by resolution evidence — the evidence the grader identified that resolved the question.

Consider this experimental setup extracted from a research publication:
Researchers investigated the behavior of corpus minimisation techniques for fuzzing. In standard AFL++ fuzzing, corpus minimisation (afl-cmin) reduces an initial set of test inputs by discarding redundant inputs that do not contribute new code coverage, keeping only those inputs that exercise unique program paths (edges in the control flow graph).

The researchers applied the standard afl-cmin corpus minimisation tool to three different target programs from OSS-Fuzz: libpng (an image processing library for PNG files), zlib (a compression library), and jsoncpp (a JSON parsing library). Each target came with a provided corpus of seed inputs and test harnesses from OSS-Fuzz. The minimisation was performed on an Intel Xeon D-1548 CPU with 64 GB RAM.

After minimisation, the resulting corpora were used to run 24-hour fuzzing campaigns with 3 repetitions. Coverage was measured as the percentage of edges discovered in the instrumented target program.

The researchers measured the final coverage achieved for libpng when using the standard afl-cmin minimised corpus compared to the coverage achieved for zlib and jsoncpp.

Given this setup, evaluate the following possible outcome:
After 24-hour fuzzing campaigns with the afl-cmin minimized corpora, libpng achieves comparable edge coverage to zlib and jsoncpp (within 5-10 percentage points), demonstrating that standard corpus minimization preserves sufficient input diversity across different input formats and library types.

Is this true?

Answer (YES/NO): NO